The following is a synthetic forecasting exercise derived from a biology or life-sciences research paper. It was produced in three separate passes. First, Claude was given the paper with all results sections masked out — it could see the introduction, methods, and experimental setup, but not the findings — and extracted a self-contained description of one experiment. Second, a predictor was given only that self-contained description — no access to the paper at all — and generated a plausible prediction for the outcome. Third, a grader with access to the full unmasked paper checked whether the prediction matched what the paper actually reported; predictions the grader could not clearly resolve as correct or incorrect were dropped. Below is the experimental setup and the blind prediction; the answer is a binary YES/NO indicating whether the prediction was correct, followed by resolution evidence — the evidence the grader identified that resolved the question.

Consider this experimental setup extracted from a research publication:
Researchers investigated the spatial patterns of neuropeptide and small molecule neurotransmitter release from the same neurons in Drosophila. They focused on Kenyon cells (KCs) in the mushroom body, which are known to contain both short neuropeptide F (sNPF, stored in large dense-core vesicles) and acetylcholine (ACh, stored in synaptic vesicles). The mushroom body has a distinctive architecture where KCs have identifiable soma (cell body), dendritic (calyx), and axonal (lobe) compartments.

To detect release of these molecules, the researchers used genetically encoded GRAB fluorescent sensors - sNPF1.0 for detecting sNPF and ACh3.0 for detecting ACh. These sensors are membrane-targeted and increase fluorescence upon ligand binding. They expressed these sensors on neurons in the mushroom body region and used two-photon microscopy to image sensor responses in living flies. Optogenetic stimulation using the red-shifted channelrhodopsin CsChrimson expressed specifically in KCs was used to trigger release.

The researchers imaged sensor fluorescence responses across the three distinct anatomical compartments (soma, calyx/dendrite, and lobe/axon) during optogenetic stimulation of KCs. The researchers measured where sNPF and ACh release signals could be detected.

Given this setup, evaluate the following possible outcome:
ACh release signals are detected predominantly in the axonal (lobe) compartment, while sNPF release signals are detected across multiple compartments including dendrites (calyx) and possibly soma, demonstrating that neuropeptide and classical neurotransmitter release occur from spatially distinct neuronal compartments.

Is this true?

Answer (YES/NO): NO